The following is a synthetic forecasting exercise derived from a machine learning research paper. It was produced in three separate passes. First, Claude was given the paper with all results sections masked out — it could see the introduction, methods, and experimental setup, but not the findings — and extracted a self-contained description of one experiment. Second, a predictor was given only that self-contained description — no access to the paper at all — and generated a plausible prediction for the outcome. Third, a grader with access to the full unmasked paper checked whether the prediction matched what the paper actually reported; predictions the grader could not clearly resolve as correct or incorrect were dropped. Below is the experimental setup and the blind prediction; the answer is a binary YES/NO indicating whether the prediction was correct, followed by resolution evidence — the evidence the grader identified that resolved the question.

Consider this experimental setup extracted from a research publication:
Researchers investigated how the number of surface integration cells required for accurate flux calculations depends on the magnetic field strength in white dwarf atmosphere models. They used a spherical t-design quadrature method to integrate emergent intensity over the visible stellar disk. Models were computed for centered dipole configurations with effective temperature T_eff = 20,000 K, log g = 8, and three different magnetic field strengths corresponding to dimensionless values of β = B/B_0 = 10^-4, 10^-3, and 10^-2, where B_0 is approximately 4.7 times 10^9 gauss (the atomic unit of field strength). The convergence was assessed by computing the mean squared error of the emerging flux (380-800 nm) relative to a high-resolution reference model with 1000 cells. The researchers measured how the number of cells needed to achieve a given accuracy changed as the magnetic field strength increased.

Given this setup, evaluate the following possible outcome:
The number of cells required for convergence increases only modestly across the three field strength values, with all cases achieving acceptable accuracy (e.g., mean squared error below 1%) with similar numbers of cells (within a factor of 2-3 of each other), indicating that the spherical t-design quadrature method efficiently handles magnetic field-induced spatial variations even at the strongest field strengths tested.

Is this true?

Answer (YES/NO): YES